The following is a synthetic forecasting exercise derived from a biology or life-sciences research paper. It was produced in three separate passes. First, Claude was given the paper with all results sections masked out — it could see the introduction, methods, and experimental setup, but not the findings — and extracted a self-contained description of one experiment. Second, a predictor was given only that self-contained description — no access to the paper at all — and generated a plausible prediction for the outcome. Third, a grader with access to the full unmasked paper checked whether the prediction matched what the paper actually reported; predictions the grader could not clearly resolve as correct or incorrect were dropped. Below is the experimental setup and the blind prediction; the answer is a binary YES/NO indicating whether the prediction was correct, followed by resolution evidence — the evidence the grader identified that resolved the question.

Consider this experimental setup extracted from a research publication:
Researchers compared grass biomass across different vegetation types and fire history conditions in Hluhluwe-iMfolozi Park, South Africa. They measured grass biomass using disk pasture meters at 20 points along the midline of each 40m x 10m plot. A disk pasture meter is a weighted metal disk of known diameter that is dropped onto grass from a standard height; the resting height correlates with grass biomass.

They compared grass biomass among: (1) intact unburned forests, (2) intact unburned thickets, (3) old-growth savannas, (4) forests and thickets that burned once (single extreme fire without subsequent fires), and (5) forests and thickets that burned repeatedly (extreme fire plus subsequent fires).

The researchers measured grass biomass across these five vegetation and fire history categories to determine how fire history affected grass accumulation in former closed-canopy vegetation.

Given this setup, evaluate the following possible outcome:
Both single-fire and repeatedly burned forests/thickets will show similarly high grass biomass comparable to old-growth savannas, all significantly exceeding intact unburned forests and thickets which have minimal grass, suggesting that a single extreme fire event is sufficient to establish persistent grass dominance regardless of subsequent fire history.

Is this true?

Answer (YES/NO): NO